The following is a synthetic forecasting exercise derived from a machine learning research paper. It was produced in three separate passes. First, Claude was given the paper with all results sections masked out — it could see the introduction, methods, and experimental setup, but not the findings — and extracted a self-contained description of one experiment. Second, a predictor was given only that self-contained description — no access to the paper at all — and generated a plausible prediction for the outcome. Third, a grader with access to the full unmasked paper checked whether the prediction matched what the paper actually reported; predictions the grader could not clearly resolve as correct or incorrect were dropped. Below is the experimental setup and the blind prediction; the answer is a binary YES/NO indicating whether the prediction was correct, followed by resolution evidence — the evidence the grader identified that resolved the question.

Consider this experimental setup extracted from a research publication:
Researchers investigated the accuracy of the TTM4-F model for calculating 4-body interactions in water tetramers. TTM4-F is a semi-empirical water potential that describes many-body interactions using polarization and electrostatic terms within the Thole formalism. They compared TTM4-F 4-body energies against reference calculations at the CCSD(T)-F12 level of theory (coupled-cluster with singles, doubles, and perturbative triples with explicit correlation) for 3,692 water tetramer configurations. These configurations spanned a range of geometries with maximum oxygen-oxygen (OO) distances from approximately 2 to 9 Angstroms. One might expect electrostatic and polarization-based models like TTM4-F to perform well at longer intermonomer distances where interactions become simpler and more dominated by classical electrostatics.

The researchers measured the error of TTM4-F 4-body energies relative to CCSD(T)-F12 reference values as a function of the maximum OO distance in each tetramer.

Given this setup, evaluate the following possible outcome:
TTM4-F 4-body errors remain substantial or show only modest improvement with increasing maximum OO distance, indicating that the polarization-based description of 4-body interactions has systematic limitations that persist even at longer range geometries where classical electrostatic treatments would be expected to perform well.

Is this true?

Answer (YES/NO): YES